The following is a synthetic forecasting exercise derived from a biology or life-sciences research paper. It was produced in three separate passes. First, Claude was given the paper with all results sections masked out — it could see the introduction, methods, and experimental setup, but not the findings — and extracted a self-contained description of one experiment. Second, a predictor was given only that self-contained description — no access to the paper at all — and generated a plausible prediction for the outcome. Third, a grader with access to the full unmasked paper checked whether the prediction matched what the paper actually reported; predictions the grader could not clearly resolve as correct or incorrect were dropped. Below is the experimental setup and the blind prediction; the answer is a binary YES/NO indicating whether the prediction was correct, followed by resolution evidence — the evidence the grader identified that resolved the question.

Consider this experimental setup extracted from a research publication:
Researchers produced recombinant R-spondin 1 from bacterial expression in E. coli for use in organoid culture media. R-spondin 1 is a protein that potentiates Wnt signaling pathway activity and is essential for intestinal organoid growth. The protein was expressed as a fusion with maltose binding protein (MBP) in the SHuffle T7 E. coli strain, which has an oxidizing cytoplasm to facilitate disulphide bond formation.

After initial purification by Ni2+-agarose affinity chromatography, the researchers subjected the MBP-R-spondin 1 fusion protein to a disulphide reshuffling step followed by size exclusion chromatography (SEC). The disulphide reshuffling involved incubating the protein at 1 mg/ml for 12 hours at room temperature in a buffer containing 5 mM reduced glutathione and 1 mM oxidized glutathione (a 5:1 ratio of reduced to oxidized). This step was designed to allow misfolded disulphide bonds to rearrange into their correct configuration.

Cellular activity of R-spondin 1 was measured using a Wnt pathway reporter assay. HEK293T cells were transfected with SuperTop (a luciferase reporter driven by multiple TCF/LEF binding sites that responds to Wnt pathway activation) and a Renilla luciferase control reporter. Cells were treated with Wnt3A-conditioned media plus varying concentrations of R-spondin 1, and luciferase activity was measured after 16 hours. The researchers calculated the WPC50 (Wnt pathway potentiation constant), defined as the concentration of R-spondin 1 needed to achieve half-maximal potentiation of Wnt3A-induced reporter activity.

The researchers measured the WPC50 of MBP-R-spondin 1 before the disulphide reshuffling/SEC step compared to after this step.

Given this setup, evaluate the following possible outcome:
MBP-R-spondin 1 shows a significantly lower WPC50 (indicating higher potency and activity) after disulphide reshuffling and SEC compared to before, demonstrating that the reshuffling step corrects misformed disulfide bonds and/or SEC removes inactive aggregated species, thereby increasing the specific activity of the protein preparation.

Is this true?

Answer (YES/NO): YES